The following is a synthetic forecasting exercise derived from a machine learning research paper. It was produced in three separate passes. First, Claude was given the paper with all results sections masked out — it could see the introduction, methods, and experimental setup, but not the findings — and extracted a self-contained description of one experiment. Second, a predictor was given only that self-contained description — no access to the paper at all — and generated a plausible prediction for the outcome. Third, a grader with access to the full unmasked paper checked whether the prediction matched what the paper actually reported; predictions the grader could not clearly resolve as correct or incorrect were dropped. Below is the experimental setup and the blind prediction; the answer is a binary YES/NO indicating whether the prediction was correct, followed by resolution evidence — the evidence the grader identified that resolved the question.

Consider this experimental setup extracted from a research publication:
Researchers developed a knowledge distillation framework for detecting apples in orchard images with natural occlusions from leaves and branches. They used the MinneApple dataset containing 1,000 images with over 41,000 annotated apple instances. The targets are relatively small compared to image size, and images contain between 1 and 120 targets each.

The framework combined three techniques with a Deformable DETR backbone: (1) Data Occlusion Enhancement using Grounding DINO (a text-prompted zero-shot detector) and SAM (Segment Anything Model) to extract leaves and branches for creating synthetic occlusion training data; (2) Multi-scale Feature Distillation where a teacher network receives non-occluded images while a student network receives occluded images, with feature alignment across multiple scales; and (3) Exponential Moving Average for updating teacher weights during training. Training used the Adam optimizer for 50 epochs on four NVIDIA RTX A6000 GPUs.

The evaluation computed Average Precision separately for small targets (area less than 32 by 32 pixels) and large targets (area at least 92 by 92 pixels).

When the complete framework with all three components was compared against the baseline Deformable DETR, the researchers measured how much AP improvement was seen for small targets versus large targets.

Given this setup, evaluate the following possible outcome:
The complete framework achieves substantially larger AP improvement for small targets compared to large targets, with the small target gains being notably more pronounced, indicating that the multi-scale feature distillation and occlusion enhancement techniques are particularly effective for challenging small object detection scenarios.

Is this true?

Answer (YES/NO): YES